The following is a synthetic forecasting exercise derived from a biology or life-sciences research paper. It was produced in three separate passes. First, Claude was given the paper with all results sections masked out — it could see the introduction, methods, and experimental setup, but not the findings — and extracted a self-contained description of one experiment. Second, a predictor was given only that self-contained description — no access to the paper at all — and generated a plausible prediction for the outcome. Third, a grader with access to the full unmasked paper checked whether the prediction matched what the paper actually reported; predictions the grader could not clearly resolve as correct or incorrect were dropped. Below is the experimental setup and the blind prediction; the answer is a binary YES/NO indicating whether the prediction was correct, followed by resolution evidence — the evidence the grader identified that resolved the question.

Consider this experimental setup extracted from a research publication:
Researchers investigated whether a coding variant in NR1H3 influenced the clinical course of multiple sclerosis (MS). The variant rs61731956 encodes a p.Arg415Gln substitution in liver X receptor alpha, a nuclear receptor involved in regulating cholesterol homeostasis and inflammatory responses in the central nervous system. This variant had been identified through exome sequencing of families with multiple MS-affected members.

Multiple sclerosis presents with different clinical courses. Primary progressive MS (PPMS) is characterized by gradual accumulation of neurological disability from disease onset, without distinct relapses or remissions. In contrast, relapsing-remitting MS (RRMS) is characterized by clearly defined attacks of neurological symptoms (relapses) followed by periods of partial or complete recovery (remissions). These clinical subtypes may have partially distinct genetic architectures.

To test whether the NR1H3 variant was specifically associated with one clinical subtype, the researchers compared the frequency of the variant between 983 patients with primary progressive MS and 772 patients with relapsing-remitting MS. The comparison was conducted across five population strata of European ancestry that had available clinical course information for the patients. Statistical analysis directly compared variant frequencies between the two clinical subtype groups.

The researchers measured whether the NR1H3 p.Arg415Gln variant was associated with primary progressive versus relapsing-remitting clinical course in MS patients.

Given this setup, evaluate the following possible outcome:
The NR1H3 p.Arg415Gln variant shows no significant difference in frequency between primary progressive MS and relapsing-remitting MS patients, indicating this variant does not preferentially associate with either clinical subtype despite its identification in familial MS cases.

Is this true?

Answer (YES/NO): YES